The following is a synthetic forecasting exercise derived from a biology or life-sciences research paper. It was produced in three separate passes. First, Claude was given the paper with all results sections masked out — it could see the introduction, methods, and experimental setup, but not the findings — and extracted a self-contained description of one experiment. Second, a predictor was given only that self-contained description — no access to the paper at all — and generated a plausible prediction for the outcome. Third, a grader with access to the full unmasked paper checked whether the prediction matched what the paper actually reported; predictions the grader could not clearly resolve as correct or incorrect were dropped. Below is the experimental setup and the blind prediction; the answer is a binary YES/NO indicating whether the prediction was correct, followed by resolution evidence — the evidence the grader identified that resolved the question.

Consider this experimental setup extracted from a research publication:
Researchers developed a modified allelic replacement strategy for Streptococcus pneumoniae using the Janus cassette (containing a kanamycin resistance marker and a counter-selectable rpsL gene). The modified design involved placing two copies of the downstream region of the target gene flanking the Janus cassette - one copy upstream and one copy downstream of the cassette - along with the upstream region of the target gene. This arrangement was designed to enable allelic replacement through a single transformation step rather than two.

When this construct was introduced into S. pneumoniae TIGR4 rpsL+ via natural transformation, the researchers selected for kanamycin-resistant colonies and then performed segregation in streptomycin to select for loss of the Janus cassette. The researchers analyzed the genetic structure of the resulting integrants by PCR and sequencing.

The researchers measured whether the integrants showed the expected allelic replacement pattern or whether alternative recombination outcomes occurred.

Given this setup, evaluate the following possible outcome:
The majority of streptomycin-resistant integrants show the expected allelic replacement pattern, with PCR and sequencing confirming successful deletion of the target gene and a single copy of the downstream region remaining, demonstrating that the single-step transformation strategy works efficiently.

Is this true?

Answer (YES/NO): YES